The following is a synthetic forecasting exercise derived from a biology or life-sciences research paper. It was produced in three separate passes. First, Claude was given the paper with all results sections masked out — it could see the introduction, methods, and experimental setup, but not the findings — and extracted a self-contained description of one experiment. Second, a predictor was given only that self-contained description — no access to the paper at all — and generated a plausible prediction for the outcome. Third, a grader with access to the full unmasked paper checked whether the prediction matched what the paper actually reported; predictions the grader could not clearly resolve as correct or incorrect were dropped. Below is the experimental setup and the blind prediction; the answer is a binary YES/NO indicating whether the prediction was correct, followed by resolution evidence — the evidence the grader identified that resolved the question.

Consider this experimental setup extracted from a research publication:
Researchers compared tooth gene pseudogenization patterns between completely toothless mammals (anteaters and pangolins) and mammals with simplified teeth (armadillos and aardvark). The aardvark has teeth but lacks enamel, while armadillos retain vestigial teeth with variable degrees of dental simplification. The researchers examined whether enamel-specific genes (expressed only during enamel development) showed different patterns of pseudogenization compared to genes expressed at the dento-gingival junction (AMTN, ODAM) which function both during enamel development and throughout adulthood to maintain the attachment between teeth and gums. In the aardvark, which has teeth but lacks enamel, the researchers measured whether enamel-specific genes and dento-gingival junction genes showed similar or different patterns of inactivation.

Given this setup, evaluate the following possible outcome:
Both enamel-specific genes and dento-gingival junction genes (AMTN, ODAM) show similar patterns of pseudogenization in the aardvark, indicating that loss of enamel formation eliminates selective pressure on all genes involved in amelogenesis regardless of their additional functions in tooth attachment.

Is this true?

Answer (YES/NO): YES